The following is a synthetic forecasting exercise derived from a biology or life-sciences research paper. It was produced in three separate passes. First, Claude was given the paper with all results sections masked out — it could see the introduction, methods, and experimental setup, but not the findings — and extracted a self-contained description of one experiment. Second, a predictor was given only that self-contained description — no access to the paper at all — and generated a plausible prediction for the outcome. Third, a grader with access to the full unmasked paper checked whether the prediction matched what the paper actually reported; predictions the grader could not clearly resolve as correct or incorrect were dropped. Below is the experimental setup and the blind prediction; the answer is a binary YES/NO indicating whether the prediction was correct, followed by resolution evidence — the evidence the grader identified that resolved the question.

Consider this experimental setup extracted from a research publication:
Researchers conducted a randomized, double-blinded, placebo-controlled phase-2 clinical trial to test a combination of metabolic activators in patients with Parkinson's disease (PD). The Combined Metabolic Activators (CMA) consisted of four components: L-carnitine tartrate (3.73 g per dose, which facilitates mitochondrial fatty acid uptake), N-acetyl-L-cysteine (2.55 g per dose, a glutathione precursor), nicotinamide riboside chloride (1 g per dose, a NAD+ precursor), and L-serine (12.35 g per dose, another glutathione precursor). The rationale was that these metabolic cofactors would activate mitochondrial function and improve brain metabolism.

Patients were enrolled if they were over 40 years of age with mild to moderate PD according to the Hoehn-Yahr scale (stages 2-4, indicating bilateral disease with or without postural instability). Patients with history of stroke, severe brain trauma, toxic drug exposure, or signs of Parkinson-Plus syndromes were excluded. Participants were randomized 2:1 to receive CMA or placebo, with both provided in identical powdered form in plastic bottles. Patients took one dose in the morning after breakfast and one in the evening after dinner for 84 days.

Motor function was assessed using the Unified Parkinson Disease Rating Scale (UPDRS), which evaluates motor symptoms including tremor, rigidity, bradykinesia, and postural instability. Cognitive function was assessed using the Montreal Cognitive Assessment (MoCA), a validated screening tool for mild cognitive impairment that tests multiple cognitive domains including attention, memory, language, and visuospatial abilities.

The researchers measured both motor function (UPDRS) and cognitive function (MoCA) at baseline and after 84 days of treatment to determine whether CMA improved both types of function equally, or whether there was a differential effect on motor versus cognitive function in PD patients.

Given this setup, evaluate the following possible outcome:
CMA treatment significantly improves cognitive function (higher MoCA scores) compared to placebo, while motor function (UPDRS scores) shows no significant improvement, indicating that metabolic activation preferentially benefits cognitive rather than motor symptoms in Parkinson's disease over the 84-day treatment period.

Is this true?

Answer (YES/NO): YES